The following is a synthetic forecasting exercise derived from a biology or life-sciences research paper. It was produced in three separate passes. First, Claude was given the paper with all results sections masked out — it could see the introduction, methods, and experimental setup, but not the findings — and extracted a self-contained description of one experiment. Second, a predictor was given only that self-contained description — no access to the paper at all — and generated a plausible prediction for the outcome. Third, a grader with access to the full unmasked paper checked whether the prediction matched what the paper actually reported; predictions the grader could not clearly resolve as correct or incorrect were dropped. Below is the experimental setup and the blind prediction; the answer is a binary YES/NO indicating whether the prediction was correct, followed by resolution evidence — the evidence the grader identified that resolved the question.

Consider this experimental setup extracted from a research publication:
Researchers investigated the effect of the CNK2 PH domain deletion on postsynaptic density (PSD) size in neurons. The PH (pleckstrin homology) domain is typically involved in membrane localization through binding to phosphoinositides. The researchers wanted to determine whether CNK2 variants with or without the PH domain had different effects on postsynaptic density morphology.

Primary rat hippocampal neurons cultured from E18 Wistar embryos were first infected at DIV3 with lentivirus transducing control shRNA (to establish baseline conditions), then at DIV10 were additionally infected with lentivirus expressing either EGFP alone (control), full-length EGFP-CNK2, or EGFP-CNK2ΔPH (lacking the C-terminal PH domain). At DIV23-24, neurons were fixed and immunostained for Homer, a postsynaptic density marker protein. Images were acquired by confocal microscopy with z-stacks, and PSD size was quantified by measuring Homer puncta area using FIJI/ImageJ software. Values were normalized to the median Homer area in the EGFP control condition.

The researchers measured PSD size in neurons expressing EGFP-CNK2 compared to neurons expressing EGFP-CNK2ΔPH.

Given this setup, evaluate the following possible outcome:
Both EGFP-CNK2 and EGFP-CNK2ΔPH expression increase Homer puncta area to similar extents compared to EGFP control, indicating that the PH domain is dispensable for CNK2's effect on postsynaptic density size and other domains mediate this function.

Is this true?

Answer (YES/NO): NO